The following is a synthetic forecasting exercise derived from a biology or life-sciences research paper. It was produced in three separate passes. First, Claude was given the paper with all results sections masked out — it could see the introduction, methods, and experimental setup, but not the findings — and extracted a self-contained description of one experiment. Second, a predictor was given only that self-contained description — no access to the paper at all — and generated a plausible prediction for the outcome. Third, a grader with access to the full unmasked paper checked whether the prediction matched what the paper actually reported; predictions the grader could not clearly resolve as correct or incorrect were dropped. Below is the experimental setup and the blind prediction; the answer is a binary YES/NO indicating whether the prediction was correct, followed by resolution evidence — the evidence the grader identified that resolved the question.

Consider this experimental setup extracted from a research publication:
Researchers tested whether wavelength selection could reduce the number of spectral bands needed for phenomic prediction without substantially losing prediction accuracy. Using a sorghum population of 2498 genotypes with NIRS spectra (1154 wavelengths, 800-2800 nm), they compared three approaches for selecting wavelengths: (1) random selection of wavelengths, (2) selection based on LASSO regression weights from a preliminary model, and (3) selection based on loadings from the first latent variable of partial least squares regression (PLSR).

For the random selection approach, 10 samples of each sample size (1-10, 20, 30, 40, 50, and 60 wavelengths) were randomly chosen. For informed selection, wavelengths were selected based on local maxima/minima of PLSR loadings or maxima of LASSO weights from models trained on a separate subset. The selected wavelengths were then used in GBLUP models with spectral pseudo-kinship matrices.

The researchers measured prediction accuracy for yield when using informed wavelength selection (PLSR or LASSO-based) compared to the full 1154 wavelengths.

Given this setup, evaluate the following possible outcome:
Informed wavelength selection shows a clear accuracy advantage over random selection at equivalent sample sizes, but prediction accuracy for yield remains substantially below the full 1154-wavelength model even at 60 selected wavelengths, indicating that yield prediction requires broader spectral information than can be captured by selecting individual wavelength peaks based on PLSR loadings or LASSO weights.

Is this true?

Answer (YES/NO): NO